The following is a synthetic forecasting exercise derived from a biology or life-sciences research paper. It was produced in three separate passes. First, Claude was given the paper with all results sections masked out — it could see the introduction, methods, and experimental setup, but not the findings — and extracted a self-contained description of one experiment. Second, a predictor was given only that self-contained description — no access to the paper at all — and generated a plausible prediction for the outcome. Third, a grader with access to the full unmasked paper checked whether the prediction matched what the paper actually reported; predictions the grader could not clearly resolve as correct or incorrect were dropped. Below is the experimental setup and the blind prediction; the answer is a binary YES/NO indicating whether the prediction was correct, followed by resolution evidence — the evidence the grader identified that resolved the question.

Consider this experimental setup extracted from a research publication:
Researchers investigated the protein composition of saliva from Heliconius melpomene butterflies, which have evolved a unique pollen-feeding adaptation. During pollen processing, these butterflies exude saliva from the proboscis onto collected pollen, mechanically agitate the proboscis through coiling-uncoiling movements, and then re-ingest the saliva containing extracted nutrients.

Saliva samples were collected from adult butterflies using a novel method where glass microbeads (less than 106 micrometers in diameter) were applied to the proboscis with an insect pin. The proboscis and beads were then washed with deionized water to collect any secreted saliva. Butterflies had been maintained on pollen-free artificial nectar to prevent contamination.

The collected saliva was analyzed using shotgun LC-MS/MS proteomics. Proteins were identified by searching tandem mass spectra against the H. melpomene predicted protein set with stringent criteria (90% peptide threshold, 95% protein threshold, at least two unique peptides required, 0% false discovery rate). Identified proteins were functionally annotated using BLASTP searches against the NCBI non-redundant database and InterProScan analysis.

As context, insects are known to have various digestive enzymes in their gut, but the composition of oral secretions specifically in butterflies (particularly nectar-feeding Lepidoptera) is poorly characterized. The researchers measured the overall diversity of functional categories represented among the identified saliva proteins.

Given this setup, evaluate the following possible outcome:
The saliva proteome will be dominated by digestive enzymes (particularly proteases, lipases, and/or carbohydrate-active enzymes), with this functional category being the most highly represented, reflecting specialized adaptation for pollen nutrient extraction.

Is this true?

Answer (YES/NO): NO